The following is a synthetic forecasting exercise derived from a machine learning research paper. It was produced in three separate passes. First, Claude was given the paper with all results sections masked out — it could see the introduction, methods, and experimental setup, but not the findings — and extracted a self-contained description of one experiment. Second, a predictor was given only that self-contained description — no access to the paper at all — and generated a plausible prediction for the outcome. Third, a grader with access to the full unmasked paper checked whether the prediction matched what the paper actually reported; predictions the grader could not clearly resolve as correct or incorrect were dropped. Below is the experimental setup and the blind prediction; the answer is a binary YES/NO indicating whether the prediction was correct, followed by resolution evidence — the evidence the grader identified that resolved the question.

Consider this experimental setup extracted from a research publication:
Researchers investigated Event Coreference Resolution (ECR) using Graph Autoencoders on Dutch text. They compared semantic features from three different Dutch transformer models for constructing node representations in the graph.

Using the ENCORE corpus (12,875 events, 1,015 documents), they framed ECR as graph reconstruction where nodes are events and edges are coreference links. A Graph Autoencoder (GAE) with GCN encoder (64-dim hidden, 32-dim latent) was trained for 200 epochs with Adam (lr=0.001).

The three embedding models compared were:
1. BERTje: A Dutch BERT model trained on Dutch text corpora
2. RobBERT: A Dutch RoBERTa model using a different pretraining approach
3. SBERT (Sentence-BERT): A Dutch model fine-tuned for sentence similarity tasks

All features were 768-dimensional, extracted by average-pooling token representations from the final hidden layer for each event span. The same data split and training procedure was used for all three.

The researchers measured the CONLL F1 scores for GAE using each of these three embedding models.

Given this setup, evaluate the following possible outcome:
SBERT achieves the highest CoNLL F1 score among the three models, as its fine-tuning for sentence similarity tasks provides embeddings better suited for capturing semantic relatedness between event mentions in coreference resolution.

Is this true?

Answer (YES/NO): NO